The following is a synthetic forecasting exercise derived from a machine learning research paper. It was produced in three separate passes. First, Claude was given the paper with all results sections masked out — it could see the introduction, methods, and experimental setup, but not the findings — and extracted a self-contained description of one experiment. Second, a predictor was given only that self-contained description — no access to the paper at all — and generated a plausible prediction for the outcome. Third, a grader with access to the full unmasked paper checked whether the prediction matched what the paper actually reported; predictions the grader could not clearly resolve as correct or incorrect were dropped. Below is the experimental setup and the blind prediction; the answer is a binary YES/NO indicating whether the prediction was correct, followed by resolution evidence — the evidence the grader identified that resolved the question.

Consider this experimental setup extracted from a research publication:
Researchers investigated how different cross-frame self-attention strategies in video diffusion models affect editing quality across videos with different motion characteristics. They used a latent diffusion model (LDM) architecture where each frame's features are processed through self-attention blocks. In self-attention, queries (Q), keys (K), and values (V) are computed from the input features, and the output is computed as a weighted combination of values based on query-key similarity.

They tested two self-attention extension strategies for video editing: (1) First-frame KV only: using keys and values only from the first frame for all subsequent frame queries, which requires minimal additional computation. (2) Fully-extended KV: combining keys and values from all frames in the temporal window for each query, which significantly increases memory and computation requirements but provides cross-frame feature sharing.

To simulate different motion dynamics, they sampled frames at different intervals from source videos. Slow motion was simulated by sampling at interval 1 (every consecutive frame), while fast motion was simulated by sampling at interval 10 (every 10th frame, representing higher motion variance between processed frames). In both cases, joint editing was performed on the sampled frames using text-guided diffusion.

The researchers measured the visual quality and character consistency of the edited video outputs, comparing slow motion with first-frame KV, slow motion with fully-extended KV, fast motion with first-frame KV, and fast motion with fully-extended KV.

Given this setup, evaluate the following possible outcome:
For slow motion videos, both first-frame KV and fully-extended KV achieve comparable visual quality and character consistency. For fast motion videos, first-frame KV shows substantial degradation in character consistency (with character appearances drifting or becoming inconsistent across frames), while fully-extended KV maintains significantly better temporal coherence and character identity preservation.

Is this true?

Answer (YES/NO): NO